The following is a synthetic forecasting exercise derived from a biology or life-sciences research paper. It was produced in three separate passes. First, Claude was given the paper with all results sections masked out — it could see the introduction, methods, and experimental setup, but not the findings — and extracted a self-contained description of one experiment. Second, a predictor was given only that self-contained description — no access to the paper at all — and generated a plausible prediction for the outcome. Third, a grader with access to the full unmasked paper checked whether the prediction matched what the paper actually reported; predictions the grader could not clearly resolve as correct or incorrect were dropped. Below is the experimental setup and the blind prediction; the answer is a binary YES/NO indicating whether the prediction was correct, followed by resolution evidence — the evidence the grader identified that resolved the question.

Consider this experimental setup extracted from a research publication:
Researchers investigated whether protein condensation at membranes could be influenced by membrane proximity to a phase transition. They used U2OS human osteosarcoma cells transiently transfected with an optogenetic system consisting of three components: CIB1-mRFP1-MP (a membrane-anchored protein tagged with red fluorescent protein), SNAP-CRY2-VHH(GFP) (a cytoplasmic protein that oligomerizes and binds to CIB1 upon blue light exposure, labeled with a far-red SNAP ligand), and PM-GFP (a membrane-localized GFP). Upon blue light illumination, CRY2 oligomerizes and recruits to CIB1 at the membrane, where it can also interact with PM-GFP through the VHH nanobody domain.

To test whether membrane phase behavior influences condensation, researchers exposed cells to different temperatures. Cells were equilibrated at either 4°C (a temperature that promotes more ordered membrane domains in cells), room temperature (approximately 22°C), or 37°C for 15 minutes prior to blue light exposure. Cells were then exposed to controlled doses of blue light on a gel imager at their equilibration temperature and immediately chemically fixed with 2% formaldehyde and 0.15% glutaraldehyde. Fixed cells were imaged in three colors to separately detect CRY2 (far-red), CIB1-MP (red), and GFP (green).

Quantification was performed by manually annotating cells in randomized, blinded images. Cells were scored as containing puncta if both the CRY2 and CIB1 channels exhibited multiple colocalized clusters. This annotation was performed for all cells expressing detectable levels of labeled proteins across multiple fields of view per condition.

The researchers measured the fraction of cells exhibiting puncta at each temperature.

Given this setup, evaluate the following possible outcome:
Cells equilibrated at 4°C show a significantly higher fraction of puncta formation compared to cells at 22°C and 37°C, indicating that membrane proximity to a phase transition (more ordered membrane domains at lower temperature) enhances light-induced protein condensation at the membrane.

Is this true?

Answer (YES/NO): YES